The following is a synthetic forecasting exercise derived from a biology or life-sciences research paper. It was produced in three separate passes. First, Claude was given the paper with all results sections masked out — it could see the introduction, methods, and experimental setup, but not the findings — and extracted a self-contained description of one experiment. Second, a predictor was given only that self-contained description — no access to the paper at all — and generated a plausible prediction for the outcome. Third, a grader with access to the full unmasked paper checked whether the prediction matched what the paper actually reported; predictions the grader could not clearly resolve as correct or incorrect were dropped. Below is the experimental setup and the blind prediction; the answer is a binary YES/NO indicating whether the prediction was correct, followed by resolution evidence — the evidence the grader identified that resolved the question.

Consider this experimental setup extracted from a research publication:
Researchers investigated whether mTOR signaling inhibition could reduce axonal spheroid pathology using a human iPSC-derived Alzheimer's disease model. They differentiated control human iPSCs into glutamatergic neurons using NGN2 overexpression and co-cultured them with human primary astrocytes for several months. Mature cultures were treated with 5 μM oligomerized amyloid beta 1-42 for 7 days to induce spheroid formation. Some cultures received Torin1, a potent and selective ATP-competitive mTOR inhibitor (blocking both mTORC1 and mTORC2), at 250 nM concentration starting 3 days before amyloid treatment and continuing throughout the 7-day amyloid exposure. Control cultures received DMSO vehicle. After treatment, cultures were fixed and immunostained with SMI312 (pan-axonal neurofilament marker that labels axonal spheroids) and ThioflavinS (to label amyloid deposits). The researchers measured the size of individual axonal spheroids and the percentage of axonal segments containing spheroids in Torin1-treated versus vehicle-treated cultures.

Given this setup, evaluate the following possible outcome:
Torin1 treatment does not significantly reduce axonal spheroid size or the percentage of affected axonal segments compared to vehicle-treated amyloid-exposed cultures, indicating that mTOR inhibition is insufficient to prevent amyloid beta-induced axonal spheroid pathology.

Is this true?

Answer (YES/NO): NO